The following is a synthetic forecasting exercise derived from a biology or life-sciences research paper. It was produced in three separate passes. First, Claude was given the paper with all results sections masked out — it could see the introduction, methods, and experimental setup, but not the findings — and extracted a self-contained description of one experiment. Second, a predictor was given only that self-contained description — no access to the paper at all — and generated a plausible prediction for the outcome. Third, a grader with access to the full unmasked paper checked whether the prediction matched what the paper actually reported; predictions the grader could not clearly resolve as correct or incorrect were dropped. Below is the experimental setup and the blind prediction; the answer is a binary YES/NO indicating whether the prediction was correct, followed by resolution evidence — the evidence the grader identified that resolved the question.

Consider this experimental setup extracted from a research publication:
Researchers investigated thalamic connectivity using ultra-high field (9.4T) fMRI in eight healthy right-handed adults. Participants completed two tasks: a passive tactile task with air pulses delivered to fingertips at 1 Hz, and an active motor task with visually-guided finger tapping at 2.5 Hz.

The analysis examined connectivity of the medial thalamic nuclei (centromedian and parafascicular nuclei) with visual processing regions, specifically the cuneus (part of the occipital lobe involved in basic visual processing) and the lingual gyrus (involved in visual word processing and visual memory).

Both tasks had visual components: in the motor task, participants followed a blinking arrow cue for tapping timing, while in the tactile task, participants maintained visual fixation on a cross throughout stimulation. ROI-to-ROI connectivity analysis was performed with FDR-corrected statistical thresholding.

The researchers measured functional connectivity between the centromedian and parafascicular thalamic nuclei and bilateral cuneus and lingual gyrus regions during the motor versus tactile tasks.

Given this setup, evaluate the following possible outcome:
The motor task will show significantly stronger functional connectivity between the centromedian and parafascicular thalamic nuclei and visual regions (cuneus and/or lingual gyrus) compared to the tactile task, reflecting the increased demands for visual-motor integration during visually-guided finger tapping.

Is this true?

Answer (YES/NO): NO